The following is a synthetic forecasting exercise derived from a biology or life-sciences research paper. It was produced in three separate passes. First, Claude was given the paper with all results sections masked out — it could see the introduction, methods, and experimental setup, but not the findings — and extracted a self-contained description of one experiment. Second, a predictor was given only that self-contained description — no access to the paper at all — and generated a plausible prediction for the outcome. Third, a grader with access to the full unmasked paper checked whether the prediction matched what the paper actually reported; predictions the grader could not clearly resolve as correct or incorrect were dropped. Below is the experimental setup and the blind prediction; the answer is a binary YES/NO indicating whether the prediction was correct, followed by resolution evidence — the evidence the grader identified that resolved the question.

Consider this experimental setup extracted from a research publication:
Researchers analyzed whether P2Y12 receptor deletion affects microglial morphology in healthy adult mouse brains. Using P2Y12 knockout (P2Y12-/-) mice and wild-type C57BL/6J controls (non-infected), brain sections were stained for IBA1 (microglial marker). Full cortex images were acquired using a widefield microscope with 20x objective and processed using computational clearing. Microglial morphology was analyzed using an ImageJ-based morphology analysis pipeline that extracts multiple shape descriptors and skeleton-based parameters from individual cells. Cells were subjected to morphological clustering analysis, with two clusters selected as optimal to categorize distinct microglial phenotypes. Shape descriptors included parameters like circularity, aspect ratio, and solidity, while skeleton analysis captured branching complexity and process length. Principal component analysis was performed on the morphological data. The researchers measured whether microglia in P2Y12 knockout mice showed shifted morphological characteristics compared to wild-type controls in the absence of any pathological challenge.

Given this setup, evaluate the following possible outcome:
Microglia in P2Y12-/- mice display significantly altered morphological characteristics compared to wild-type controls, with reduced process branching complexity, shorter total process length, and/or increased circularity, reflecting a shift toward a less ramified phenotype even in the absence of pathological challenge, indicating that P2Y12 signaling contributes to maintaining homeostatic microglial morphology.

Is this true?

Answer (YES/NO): YES